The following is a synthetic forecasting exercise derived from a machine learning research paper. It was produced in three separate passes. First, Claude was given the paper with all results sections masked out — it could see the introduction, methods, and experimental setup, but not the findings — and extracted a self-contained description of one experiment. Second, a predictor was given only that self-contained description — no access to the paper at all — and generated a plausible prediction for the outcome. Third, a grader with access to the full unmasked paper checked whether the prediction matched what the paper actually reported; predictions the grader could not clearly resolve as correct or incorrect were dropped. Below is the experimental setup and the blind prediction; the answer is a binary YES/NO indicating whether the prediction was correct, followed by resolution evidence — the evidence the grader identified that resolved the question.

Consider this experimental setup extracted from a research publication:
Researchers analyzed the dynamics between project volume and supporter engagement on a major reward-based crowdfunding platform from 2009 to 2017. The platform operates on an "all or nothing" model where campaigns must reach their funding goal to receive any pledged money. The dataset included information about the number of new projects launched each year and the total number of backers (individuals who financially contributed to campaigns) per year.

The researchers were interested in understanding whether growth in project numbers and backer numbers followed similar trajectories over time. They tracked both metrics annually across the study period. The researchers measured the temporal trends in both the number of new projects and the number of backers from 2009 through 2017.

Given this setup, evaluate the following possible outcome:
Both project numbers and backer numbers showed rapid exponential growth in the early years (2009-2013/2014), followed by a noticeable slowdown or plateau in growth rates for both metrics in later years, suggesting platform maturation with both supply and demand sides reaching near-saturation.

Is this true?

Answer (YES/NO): NO